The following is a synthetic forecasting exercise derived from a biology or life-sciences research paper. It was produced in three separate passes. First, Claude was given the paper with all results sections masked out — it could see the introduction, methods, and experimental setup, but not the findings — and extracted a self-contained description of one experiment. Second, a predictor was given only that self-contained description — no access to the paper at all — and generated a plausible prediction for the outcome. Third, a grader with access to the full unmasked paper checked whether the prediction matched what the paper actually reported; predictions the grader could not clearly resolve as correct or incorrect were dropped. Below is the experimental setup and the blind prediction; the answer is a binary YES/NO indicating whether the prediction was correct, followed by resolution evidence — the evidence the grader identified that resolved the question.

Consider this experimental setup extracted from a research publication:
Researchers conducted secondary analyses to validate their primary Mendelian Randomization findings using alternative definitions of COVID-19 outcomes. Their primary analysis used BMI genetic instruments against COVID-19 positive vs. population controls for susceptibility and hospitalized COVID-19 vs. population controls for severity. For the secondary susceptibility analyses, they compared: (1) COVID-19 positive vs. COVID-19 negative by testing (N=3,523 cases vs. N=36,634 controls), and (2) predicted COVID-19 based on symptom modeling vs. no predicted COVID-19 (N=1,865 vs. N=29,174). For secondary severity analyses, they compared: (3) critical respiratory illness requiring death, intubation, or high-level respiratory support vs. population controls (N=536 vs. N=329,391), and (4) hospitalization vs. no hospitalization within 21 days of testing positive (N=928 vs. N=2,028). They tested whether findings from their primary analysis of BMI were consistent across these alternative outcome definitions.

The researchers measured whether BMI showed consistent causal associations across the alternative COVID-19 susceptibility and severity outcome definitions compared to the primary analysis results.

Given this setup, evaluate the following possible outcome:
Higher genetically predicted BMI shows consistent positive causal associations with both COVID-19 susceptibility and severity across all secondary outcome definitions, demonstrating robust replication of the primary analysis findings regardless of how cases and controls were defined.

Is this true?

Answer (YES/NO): NO